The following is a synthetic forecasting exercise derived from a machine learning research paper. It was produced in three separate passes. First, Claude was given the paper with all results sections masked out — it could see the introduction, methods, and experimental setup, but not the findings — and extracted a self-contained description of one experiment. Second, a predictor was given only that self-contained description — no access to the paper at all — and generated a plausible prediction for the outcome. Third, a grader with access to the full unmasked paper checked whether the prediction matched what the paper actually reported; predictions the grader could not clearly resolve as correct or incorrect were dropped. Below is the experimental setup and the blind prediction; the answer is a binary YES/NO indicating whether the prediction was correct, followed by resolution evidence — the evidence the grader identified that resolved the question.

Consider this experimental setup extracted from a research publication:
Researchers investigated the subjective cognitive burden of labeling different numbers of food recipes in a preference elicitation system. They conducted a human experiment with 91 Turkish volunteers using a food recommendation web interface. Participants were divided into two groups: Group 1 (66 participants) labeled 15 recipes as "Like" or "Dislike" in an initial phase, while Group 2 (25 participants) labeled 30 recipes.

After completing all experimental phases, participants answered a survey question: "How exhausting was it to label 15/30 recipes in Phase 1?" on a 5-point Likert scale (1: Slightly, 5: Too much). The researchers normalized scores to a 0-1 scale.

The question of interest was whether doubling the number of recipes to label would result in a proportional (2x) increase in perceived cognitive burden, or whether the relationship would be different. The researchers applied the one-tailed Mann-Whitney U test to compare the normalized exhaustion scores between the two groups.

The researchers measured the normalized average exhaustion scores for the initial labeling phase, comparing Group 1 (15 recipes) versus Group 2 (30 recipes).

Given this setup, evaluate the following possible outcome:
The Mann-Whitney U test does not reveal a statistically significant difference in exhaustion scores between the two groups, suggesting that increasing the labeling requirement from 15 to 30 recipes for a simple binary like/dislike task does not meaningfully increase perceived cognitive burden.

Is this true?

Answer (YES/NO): NO